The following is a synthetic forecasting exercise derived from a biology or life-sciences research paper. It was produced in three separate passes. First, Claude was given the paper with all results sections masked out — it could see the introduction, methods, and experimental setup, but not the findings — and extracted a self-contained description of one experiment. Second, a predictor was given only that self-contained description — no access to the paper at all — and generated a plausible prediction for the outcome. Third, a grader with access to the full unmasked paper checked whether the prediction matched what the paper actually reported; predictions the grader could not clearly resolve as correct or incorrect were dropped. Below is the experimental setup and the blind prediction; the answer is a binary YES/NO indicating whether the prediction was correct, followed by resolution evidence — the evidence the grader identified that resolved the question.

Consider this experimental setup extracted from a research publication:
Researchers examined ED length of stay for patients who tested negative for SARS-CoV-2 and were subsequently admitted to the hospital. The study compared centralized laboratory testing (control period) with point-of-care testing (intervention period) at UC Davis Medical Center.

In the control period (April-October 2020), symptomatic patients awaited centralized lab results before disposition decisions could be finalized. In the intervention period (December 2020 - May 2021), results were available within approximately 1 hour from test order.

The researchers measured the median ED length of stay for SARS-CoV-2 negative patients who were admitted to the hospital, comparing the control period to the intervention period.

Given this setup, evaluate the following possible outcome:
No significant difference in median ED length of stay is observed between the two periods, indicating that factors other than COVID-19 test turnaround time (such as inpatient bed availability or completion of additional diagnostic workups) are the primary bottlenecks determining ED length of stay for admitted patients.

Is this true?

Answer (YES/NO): NO